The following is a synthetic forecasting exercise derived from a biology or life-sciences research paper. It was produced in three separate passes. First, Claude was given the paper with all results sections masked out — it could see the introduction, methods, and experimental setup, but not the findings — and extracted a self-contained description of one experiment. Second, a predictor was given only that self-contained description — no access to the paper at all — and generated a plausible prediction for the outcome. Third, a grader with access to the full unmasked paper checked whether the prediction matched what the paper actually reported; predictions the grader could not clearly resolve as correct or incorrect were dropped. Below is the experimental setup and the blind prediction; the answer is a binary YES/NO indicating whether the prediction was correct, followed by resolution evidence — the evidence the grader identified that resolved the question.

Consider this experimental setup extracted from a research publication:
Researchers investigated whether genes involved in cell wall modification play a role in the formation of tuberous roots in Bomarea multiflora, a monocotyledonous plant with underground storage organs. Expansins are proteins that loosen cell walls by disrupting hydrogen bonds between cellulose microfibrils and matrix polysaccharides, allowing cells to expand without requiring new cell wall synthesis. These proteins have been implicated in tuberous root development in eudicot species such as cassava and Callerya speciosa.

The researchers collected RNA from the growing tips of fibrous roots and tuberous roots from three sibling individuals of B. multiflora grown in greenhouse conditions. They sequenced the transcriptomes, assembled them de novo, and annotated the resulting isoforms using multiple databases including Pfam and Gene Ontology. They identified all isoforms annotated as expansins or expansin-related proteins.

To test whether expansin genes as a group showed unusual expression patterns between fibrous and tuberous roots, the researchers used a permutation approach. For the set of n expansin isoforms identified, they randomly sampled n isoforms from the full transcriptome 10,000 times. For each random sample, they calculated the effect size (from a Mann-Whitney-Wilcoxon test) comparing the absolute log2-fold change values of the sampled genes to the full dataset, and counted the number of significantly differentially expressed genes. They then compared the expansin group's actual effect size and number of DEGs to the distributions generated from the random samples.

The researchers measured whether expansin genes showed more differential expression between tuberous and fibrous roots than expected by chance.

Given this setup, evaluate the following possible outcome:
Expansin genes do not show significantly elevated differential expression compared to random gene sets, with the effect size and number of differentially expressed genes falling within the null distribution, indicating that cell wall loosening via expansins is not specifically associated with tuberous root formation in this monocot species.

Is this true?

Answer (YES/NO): NO